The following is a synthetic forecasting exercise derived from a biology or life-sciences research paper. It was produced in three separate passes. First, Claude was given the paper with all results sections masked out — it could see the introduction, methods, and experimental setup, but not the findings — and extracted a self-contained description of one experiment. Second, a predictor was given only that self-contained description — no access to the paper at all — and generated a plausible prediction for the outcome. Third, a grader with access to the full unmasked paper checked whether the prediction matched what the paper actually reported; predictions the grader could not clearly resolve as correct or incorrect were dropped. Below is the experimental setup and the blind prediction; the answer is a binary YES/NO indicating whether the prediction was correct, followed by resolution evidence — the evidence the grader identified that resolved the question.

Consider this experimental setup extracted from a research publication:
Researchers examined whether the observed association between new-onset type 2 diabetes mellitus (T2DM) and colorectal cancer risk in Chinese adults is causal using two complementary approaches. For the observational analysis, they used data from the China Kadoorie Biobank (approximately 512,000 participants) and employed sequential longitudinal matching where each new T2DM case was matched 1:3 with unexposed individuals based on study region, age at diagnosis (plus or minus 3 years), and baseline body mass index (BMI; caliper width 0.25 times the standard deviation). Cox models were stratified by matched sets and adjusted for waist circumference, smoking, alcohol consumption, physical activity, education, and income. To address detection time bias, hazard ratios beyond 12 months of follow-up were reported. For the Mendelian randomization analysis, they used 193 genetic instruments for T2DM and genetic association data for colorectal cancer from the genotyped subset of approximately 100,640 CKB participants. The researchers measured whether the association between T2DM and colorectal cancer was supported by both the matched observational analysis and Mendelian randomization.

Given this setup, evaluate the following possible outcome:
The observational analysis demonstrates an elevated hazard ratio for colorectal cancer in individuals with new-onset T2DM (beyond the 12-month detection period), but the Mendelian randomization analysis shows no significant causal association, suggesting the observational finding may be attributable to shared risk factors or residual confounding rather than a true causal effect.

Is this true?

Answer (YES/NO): NO